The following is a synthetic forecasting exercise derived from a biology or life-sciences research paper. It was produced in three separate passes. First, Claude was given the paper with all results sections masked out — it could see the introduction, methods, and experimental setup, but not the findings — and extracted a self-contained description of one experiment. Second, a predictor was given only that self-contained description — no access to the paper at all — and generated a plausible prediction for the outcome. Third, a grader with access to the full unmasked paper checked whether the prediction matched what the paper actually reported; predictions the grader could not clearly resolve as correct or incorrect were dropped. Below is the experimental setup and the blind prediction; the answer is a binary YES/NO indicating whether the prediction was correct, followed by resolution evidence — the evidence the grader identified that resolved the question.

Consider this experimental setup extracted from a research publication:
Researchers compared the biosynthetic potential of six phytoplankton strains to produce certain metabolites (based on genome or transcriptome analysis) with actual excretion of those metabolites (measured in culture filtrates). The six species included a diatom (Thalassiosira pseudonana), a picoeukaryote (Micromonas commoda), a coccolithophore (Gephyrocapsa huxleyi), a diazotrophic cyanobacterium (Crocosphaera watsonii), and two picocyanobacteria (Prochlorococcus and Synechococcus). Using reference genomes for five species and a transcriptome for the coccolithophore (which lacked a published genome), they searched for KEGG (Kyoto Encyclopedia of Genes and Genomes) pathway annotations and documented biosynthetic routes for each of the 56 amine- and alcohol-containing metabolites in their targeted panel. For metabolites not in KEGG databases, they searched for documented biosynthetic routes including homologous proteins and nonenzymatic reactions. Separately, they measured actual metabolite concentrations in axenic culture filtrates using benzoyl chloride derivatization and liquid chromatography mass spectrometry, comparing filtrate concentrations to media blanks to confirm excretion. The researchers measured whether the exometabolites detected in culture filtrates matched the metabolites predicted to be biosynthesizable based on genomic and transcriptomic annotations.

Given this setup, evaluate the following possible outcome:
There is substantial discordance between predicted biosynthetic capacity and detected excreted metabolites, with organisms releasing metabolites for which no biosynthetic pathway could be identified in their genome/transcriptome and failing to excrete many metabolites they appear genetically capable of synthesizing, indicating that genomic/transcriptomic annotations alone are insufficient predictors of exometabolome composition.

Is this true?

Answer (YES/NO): YES